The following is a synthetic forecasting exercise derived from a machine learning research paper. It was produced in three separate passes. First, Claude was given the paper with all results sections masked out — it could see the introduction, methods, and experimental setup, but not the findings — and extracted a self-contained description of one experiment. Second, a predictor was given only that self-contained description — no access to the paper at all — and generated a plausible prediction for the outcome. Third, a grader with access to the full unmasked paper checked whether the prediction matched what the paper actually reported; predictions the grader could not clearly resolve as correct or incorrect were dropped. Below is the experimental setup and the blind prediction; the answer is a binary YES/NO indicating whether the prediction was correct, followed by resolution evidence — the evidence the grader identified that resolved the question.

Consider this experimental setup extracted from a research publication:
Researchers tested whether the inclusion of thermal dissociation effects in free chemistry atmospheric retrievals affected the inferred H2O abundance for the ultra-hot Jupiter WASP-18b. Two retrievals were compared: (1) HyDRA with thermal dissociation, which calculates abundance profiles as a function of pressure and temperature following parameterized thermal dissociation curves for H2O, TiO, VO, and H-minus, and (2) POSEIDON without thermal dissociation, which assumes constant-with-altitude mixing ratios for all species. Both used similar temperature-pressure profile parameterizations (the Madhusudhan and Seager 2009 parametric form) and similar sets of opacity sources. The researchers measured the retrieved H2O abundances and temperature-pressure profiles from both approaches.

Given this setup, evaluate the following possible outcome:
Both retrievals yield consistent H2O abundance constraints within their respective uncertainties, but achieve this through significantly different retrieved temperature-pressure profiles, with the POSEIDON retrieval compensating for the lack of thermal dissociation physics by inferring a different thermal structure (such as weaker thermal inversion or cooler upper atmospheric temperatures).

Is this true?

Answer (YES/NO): NO